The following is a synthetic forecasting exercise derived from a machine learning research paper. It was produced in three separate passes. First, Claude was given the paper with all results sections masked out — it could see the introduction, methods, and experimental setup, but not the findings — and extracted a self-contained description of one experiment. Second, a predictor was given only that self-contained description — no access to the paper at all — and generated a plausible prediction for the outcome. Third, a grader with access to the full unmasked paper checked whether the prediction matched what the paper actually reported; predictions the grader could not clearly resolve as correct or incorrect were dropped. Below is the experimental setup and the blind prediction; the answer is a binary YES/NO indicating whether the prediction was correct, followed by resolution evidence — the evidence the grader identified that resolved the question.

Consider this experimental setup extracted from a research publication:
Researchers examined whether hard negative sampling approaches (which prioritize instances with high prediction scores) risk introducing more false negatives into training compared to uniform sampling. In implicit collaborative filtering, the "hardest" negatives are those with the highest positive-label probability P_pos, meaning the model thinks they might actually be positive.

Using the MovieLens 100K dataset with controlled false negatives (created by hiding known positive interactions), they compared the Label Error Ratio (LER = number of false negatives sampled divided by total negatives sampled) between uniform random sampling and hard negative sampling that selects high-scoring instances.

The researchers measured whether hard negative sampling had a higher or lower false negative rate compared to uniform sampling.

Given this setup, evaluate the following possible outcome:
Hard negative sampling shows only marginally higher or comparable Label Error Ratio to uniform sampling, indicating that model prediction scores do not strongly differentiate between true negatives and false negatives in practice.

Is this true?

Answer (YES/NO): NO